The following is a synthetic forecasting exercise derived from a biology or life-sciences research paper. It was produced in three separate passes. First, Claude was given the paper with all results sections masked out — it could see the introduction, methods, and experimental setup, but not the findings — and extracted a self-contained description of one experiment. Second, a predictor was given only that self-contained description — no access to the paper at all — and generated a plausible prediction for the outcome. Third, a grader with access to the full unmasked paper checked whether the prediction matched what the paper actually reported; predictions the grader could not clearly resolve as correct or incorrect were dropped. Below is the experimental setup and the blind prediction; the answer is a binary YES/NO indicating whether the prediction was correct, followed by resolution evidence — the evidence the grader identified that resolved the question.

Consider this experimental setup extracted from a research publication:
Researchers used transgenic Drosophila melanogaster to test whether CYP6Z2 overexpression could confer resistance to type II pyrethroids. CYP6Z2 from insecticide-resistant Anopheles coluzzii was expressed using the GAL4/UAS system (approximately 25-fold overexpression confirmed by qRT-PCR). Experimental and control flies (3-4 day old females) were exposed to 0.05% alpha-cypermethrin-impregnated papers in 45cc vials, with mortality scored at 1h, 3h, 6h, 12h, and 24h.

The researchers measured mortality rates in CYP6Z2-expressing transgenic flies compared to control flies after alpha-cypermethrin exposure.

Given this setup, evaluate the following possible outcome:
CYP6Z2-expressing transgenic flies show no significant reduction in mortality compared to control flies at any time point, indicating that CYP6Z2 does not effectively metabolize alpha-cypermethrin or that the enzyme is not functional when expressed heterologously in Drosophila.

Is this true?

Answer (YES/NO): NO